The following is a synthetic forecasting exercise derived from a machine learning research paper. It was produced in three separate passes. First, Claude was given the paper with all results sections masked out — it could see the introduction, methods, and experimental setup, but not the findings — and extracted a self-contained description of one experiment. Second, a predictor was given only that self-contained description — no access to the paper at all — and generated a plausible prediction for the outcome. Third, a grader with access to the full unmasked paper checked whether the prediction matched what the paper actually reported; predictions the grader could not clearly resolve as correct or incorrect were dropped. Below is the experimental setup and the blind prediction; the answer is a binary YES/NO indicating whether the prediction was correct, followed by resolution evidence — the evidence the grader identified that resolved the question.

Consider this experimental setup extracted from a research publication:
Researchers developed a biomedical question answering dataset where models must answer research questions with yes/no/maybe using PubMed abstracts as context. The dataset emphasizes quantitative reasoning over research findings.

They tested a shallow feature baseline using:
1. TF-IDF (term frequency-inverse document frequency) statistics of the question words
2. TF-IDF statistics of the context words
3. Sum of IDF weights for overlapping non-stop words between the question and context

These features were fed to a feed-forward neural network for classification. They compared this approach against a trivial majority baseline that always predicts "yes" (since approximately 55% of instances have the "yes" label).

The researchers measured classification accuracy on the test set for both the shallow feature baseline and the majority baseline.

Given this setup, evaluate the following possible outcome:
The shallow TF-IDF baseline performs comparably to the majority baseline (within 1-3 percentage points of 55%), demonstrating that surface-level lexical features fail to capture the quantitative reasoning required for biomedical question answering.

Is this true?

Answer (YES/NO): YES